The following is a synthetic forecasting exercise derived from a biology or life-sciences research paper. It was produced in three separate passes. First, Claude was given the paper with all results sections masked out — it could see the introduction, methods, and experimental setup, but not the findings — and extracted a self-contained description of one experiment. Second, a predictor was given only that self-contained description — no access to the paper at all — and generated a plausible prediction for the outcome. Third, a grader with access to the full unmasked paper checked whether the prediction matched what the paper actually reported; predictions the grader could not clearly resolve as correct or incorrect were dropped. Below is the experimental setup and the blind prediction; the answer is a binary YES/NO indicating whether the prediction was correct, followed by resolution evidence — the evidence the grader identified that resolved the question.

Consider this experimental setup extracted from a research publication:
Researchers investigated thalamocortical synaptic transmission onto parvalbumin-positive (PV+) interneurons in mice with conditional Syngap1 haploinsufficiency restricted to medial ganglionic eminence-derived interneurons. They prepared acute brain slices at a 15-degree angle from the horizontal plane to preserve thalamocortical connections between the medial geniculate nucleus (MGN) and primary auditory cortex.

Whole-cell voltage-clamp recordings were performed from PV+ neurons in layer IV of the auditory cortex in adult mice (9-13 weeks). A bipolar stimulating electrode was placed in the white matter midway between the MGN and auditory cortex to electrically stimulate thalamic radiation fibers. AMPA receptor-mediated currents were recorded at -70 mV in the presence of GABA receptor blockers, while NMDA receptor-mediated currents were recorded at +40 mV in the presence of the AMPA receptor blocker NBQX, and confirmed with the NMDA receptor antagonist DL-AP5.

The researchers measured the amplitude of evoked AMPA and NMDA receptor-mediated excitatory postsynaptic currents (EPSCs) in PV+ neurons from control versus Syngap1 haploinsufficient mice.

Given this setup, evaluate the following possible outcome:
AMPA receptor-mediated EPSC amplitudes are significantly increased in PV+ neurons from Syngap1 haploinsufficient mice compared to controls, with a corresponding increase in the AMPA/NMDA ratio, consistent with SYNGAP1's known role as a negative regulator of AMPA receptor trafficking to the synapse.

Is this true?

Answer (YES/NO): NO